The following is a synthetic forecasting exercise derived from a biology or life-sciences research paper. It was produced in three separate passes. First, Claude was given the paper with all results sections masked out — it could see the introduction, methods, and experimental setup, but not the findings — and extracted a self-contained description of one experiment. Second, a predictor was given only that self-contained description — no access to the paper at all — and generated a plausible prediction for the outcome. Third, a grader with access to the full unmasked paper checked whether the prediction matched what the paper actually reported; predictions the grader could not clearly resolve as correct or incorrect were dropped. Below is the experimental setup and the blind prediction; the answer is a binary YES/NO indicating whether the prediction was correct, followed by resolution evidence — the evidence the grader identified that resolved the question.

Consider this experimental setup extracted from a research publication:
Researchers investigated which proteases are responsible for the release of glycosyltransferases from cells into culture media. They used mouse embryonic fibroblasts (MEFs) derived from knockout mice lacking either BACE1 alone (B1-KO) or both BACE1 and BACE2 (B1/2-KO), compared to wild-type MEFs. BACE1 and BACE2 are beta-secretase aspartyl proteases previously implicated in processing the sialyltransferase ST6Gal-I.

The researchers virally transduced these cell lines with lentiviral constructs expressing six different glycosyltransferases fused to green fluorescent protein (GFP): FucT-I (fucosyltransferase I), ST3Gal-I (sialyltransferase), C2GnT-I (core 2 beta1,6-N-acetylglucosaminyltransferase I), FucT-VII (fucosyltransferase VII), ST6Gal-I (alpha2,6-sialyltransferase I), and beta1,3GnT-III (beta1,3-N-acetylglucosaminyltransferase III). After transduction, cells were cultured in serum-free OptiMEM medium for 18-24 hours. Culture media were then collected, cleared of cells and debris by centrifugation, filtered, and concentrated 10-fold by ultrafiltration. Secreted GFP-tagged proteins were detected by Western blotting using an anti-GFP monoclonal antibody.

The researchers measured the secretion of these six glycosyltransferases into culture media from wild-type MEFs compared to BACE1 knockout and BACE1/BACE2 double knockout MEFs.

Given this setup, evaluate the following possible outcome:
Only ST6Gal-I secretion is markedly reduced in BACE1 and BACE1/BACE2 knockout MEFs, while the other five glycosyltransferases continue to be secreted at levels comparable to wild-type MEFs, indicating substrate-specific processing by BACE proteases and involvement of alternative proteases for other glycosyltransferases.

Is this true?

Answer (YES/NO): NO